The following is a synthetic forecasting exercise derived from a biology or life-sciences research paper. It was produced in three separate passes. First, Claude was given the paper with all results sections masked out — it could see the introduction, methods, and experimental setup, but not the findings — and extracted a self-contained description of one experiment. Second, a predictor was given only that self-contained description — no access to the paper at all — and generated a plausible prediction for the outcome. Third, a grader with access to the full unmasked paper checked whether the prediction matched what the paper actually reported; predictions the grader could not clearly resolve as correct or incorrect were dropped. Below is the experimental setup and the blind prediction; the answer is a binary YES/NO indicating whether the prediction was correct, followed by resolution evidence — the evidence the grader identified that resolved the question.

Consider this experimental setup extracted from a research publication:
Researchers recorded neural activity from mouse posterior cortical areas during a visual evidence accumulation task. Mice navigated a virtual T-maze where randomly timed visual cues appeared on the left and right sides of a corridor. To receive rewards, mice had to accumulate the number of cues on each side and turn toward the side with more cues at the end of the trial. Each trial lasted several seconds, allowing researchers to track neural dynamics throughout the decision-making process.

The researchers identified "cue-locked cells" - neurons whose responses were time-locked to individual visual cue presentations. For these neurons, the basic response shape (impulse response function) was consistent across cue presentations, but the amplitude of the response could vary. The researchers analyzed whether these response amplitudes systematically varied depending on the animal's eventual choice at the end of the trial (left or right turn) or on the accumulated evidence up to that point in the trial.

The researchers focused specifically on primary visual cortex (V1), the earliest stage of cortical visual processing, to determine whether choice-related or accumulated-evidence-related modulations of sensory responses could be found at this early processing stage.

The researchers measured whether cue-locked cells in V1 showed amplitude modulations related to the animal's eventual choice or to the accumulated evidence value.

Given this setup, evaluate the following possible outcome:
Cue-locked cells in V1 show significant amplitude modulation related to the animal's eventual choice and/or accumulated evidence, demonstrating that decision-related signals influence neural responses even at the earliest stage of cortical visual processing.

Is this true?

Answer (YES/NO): YES